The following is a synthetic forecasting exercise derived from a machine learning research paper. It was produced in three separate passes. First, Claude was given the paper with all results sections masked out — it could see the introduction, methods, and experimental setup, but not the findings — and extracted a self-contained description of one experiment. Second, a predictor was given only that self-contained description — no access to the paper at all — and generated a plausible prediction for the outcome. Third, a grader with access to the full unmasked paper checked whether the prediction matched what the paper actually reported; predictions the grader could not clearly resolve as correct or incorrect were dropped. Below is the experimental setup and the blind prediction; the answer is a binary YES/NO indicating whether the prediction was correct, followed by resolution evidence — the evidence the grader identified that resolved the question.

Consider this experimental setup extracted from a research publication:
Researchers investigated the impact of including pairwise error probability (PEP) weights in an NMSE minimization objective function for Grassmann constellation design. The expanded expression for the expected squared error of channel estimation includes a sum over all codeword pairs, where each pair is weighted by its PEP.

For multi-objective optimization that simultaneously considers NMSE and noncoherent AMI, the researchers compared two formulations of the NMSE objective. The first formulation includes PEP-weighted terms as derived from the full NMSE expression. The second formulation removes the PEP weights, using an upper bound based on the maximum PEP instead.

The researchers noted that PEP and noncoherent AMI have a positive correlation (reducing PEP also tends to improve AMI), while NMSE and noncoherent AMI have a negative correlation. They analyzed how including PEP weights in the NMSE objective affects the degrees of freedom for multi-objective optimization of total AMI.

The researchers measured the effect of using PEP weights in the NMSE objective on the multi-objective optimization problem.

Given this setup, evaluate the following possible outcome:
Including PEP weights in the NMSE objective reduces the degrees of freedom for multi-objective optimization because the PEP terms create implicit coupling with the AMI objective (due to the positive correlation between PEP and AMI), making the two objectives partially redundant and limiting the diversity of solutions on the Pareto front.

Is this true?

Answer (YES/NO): YES